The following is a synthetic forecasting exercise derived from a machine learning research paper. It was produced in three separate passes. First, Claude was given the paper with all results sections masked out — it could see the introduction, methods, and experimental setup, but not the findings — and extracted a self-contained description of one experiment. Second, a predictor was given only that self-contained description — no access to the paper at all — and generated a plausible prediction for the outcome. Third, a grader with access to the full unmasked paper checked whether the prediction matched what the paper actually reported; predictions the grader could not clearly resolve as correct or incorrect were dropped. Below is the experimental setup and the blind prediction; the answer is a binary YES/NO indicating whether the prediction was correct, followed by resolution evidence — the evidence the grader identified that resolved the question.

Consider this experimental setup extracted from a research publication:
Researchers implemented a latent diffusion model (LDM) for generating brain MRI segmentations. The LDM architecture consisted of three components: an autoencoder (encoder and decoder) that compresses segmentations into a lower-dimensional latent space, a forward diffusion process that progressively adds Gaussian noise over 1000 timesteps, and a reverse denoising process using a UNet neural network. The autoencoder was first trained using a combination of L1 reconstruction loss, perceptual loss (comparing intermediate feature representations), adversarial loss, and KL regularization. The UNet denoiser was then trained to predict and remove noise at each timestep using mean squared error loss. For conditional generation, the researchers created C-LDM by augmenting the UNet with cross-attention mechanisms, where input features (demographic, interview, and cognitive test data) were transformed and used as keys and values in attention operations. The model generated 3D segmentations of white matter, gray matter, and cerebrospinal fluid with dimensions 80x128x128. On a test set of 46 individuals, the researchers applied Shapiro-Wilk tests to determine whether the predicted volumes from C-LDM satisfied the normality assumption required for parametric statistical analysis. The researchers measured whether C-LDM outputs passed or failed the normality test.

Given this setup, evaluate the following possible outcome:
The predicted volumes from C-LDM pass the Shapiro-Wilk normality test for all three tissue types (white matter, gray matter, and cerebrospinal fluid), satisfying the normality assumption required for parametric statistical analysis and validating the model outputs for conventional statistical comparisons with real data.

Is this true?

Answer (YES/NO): NO